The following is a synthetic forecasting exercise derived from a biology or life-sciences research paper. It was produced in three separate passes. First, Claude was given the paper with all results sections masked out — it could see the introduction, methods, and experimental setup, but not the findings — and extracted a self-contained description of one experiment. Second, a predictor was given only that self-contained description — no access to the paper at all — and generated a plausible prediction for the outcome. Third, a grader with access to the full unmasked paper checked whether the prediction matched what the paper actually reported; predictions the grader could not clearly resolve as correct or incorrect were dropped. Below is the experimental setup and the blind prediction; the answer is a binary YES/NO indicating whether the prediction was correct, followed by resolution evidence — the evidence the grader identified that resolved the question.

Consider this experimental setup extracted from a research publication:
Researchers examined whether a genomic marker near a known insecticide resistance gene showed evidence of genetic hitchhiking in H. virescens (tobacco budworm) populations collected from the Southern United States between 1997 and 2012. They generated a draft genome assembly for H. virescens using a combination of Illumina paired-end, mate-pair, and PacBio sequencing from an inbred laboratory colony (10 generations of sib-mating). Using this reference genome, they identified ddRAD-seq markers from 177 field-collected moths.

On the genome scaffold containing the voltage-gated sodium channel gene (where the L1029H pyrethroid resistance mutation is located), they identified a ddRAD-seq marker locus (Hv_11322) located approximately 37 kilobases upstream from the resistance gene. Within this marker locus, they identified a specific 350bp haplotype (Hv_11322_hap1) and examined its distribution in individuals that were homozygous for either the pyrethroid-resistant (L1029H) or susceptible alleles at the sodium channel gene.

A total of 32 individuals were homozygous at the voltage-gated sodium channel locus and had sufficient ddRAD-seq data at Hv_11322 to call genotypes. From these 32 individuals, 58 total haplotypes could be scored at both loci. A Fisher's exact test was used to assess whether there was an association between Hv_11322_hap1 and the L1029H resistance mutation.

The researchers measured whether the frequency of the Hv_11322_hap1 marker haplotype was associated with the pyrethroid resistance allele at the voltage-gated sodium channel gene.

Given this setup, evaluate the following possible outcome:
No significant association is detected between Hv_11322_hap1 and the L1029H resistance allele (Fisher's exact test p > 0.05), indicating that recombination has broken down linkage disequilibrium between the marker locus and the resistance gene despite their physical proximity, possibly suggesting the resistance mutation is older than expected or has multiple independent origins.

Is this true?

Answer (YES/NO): NO